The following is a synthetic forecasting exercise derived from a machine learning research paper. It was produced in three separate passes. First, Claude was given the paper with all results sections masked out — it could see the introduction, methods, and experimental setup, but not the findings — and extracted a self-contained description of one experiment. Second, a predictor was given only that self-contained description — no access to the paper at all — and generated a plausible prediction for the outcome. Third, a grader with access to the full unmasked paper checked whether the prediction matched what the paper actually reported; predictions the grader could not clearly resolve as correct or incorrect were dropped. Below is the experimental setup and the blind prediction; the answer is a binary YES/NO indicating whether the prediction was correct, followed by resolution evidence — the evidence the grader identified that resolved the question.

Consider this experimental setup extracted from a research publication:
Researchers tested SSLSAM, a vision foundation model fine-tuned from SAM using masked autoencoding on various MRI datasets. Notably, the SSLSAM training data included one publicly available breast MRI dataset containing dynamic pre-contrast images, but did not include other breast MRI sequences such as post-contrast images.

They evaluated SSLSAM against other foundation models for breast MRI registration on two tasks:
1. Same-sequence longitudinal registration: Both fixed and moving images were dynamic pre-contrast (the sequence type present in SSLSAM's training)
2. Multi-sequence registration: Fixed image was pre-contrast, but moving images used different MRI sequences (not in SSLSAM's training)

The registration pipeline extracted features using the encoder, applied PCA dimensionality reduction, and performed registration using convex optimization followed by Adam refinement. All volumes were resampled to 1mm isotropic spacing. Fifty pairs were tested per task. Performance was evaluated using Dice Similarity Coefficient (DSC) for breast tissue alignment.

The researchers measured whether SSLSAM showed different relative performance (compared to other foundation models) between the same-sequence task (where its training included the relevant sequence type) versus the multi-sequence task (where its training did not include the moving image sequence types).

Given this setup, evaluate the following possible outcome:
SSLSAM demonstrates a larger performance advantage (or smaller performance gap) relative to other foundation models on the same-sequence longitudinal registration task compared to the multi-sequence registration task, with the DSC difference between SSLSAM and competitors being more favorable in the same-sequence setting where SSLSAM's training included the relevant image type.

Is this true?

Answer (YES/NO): YES